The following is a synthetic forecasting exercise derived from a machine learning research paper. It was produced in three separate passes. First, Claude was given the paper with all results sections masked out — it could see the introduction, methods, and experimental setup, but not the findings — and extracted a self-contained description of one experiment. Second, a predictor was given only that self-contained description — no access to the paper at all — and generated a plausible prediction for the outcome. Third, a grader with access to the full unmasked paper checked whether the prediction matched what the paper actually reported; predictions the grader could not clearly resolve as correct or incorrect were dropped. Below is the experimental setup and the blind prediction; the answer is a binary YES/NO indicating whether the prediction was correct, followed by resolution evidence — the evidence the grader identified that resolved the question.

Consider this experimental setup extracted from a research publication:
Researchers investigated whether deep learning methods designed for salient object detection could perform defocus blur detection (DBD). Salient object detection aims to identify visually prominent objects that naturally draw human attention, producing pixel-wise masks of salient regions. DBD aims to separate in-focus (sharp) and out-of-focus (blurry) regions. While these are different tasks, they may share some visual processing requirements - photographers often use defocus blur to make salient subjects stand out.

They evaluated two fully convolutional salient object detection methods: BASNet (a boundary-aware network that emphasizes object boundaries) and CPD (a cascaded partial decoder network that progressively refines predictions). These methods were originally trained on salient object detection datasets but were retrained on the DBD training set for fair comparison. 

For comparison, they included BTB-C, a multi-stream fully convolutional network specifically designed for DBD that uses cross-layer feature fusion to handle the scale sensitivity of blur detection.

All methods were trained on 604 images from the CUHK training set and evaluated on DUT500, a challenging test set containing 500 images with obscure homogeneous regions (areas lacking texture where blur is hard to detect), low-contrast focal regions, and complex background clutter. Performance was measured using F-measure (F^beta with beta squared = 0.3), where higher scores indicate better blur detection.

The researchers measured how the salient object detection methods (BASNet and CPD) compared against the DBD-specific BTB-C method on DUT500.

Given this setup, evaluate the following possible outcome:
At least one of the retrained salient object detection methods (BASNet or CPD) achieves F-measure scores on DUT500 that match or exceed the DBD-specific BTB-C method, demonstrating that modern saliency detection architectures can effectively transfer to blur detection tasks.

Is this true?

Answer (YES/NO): YES